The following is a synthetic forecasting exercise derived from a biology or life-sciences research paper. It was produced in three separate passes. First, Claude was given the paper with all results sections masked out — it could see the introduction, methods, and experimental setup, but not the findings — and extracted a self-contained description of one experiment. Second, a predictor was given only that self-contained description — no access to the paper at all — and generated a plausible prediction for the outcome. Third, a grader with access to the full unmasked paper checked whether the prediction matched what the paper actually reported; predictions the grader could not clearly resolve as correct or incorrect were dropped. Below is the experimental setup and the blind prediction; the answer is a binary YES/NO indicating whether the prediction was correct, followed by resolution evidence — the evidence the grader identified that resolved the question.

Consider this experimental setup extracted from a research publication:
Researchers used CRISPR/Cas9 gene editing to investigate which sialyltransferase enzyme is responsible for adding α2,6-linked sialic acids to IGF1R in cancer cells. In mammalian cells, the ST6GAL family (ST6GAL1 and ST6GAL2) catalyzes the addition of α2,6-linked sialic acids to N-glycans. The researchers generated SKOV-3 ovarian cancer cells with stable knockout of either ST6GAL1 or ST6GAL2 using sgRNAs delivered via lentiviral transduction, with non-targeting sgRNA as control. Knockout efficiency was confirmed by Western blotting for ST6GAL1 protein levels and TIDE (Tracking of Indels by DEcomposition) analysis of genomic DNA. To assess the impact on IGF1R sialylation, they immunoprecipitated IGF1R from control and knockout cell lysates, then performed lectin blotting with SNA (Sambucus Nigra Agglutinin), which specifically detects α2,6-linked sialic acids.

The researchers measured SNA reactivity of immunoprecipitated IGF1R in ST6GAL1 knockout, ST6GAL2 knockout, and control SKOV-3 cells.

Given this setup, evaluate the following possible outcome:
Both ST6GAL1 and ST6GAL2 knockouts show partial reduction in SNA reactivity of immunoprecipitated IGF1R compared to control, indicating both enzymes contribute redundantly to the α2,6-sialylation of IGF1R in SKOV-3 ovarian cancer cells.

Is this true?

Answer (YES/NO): NO